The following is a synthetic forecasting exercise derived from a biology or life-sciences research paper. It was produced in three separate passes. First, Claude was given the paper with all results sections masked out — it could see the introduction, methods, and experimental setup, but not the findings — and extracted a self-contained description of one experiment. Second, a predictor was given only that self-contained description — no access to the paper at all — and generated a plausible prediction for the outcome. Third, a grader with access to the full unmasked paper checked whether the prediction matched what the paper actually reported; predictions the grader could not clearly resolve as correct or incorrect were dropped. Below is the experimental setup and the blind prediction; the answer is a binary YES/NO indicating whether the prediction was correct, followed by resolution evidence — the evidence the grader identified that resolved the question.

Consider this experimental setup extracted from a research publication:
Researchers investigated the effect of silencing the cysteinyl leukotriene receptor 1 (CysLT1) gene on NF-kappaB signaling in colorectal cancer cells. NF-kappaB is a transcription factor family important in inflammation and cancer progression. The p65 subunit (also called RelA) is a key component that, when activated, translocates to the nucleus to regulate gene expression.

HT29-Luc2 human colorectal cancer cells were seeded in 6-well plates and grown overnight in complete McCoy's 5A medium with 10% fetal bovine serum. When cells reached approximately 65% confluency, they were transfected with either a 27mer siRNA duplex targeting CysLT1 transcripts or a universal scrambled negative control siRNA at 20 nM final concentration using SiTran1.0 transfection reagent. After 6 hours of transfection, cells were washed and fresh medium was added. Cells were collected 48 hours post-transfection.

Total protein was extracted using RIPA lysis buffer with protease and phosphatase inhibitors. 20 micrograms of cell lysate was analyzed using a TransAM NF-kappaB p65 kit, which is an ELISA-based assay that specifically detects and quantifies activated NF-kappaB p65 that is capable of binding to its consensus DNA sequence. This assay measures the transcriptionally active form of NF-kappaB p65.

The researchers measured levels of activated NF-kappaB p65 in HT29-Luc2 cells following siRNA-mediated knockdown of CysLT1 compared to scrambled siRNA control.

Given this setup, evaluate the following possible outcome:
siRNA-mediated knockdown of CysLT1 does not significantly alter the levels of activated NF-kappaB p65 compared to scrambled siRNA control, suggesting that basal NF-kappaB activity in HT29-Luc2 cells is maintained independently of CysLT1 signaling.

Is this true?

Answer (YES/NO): NO